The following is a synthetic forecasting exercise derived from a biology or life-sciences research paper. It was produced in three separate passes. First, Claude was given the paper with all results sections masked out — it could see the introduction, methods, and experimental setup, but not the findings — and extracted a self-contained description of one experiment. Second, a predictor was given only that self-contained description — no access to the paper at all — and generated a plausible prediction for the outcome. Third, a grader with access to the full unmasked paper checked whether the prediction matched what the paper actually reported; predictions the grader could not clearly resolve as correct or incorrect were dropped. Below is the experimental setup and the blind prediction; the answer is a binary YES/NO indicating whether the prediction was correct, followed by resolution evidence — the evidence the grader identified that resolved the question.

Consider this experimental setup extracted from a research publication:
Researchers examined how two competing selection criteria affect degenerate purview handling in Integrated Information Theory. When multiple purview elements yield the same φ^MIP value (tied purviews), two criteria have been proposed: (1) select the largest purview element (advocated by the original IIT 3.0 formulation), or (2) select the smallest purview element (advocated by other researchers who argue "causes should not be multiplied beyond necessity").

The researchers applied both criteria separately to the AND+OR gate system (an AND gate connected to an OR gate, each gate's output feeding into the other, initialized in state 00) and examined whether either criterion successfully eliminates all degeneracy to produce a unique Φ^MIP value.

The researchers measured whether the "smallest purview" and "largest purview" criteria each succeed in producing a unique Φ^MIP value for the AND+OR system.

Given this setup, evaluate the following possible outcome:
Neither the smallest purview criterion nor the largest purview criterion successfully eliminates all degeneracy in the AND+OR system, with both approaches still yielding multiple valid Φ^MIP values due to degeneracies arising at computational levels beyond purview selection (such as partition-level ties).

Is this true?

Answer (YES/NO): NO